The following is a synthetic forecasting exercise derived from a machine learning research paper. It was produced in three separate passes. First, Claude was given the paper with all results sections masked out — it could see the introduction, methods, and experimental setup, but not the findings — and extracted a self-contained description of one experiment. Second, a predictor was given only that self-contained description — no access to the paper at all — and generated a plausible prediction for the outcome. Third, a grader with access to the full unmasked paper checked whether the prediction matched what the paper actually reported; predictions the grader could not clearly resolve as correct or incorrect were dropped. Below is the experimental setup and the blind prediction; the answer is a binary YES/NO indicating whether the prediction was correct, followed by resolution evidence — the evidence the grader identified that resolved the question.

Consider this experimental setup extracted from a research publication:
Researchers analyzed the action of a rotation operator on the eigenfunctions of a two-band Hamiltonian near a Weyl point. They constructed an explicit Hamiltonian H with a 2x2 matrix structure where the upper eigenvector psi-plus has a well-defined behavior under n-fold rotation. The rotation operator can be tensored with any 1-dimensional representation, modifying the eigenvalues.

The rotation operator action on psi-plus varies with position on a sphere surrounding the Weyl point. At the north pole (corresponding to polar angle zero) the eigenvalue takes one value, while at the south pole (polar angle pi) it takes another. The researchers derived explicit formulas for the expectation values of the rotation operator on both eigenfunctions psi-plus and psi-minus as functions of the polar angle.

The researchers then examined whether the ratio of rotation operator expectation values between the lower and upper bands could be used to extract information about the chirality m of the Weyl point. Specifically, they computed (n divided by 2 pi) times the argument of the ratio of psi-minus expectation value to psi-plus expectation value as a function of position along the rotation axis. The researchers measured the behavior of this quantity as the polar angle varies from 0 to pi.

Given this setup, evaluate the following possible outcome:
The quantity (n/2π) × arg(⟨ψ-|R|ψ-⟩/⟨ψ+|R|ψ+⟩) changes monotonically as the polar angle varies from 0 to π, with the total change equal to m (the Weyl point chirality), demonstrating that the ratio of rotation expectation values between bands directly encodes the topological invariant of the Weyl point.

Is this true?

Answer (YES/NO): NO